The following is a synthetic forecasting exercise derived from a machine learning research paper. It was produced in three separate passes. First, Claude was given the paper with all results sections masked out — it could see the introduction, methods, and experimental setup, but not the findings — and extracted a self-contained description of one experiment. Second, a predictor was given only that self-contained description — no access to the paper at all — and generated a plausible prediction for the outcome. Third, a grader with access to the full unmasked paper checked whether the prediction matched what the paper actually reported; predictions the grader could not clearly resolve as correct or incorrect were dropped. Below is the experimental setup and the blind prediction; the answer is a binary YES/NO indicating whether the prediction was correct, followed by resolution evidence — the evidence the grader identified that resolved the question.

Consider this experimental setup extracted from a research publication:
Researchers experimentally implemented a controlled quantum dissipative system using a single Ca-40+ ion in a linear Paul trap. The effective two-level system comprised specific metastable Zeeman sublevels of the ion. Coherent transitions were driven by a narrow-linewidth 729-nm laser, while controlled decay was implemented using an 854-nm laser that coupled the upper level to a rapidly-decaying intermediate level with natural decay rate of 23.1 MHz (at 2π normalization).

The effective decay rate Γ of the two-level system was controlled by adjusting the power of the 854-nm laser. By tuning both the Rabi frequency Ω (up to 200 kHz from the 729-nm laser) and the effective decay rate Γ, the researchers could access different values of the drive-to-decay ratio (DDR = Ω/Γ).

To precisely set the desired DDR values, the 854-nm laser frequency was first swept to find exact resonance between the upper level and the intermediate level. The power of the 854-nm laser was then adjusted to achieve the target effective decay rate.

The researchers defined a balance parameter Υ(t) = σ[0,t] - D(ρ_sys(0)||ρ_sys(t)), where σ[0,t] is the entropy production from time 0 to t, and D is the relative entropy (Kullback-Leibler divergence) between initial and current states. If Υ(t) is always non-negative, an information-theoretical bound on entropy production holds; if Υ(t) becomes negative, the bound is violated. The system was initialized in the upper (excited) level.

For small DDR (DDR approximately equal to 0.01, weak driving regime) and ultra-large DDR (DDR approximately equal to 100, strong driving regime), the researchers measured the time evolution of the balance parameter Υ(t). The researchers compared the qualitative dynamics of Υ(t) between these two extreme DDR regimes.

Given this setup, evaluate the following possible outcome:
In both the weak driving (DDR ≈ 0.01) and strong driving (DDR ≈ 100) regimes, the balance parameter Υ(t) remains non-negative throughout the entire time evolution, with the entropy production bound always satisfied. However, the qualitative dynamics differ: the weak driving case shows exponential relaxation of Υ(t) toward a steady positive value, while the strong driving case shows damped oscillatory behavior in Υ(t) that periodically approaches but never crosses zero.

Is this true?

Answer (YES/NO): NO